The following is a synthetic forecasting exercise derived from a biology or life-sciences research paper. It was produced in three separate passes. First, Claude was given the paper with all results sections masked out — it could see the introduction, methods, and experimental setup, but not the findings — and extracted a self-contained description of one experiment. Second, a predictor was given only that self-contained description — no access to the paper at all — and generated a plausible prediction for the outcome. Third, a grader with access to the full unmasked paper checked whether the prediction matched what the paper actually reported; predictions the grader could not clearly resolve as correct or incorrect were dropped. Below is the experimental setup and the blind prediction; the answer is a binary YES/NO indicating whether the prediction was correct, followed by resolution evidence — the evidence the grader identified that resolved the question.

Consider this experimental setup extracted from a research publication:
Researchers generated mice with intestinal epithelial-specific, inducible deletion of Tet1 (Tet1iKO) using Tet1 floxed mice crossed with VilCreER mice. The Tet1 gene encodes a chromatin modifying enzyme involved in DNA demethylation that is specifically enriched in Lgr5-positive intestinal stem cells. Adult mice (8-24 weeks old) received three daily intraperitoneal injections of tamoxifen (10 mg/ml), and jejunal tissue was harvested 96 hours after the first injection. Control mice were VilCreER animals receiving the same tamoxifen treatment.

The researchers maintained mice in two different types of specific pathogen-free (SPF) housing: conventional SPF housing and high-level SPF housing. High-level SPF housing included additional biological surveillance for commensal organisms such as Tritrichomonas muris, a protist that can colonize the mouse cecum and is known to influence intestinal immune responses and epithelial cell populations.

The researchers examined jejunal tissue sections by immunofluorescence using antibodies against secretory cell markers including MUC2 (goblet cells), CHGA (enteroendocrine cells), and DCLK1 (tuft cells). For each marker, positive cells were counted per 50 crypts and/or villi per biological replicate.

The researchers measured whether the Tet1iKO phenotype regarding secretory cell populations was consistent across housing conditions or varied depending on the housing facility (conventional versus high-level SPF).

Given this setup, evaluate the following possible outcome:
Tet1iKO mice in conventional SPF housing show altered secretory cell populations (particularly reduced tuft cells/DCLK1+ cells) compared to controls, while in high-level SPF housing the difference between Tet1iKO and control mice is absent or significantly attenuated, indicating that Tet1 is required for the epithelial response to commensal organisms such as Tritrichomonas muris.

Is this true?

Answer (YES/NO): NO